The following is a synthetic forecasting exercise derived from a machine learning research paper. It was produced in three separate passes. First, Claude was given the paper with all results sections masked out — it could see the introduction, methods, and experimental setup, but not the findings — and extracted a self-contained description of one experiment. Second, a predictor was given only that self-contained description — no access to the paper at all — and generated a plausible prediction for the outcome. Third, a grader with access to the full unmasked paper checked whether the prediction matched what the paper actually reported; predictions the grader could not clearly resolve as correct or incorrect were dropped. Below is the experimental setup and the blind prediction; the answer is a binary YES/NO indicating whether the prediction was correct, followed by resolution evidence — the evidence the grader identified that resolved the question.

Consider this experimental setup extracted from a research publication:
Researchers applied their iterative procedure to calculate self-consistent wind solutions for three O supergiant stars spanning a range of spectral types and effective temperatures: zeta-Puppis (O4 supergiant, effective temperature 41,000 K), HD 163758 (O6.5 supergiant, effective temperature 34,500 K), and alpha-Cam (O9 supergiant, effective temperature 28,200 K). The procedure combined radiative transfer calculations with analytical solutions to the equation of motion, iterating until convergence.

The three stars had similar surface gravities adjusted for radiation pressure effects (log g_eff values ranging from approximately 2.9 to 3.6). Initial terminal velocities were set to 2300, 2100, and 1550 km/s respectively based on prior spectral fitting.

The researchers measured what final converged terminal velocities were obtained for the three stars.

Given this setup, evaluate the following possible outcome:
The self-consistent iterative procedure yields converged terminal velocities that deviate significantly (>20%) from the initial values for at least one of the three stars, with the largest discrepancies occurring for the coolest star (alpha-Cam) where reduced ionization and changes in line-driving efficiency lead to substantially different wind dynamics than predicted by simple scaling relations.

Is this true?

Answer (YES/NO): YES